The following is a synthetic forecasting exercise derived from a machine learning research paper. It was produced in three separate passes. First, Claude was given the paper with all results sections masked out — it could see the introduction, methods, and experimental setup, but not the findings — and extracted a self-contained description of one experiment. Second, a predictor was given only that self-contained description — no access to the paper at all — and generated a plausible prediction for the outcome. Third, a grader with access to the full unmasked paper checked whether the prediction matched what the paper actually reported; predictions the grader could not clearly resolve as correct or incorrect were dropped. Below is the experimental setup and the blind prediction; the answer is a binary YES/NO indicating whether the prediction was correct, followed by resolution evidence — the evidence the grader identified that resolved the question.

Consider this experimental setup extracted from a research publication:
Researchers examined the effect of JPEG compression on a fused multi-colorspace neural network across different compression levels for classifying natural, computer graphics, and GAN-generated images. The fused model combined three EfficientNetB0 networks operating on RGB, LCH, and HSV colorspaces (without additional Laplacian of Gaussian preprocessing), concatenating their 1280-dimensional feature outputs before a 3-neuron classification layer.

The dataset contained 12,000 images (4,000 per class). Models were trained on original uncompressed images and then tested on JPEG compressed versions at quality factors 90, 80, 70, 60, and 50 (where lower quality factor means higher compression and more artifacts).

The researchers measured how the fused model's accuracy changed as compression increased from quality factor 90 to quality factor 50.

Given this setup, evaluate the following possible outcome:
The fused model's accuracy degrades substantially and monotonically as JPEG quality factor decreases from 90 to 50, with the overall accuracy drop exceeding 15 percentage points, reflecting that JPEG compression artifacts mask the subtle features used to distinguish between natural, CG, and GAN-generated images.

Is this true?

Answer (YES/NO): NO